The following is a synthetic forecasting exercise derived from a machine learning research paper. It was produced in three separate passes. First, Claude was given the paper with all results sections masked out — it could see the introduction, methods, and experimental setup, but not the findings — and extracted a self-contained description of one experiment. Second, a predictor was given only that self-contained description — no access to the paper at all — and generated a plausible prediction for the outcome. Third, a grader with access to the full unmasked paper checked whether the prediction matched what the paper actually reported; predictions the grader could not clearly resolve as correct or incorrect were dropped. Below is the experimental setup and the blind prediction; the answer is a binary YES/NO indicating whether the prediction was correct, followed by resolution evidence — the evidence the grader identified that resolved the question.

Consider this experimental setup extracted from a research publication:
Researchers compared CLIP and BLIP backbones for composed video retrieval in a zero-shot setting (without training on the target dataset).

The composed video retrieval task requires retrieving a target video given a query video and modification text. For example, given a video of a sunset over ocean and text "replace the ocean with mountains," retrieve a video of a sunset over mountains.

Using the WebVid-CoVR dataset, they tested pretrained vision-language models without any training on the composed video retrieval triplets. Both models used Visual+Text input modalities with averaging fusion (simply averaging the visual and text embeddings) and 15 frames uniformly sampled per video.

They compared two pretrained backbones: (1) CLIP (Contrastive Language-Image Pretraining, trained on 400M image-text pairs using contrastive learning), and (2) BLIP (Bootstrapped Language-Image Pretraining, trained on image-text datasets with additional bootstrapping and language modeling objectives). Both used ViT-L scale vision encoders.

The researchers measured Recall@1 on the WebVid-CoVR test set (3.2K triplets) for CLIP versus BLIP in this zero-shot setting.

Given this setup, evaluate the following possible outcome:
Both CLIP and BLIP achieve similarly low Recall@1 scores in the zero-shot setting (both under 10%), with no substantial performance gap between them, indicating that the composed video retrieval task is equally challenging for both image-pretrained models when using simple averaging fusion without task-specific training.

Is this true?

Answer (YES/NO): NO